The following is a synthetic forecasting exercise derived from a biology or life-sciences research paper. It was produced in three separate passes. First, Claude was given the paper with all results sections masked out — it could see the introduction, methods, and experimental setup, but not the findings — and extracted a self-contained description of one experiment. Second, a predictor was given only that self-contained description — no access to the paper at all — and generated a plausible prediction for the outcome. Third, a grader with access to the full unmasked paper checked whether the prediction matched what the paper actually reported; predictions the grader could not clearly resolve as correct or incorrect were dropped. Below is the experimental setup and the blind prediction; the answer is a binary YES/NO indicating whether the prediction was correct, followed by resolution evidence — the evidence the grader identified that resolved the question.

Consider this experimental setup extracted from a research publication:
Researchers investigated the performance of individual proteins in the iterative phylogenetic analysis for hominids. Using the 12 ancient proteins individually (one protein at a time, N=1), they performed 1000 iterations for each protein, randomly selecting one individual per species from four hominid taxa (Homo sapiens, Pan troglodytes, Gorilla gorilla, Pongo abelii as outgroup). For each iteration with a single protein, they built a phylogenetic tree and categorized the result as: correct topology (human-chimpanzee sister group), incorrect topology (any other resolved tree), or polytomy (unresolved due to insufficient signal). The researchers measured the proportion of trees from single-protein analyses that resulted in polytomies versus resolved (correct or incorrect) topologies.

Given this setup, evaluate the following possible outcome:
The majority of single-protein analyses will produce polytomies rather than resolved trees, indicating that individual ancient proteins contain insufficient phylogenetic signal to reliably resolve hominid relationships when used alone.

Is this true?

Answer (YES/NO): NO